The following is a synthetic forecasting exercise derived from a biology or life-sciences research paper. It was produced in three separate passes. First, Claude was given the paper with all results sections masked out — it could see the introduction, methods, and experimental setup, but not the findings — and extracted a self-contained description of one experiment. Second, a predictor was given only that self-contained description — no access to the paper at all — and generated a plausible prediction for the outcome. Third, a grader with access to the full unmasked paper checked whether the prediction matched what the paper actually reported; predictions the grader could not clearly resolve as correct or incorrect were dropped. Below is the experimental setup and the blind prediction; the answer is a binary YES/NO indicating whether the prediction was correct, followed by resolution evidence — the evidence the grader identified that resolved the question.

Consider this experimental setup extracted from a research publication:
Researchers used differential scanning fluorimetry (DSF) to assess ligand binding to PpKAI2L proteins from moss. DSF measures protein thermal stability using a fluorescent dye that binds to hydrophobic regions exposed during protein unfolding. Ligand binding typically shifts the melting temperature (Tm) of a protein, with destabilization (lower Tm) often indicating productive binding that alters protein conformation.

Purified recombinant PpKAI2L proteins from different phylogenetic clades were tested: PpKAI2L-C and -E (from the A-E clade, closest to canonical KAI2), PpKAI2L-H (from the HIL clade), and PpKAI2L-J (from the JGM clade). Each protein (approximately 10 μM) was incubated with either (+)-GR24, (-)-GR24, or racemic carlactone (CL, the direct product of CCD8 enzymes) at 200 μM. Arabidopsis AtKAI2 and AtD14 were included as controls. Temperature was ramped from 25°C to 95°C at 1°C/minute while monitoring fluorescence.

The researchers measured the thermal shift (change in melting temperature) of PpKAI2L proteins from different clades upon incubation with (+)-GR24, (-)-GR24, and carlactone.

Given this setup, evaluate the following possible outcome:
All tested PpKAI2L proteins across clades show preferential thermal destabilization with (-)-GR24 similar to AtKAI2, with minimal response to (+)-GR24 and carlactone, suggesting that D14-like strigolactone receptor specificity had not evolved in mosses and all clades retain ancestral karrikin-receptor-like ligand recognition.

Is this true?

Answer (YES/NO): NO